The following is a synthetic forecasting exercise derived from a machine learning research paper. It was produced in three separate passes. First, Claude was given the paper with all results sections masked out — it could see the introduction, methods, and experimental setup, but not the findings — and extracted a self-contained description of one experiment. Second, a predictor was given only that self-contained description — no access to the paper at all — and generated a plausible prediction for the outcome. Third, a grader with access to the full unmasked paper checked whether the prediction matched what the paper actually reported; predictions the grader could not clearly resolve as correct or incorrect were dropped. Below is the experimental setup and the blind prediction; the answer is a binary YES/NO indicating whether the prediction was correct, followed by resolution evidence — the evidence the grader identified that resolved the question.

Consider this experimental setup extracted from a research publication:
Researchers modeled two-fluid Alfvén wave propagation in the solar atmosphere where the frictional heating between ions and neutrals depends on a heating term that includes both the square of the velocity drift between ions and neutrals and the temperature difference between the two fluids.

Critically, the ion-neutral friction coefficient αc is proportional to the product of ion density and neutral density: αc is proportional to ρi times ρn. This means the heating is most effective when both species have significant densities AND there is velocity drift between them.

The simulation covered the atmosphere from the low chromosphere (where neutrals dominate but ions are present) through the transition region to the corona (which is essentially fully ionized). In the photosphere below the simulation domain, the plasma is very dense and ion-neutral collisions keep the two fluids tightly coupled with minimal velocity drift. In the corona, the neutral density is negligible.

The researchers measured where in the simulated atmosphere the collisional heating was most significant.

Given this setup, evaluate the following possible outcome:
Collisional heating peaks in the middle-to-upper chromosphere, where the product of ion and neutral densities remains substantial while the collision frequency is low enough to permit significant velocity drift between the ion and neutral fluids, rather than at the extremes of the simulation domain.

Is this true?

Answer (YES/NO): YES